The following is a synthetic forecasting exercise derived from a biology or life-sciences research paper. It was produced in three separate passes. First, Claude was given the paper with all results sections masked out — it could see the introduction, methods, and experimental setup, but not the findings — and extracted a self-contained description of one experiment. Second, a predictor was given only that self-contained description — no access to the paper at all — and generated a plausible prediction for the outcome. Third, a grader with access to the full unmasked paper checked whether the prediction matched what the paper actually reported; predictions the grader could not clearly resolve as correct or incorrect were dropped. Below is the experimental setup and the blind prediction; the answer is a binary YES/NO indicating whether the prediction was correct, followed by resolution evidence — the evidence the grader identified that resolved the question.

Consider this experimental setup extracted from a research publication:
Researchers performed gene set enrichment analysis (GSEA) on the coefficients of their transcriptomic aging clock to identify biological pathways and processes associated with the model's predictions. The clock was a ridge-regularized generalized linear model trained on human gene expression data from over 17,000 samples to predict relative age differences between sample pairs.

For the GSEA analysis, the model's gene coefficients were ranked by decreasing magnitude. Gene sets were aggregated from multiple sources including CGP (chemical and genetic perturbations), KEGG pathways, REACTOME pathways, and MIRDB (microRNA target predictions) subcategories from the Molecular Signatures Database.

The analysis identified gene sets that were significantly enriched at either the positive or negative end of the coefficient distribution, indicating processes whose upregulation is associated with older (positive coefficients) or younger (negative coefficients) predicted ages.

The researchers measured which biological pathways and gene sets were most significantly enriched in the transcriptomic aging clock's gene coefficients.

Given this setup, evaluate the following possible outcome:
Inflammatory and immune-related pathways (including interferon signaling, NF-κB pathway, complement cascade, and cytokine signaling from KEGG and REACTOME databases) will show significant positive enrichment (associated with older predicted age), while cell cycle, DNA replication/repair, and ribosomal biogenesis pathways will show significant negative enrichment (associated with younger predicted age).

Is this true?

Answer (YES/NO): NO